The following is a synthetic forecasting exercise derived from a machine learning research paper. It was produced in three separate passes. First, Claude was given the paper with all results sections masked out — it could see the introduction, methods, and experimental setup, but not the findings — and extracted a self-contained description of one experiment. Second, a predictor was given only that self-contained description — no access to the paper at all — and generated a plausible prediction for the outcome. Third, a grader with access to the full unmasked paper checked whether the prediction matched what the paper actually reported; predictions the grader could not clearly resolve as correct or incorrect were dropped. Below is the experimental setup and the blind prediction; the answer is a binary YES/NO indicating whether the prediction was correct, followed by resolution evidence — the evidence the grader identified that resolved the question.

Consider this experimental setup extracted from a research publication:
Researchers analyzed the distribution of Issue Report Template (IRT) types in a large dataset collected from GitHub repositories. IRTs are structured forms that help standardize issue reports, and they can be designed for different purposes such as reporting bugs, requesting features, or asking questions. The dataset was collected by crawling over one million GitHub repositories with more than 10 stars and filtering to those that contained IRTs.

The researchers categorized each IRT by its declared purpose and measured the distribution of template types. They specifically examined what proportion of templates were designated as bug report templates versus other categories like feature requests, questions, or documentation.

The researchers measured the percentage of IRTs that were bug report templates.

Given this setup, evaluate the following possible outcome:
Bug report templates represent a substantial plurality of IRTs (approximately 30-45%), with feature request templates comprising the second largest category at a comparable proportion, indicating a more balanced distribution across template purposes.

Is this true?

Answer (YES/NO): NO